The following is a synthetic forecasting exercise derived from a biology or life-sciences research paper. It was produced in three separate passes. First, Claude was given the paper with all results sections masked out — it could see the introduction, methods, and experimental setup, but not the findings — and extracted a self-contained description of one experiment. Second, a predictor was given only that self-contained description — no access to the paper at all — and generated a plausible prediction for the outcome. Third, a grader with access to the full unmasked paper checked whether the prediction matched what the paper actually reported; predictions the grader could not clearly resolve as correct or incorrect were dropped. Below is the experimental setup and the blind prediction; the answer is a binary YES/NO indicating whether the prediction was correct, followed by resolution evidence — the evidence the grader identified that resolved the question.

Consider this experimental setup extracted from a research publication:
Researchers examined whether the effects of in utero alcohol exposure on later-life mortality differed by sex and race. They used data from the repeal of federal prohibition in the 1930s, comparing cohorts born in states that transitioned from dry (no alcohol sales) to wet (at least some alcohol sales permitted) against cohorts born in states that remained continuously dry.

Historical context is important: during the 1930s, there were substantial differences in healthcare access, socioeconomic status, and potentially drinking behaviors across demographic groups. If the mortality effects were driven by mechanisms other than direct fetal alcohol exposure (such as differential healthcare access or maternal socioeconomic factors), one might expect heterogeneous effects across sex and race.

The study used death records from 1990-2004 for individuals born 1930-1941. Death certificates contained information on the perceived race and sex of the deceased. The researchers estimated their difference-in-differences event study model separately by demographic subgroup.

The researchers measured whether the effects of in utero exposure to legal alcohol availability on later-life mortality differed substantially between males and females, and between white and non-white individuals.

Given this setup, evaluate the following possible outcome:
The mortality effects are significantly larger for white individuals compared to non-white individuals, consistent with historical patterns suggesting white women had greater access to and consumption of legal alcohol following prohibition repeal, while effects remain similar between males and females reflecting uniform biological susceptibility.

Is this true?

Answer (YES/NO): NO